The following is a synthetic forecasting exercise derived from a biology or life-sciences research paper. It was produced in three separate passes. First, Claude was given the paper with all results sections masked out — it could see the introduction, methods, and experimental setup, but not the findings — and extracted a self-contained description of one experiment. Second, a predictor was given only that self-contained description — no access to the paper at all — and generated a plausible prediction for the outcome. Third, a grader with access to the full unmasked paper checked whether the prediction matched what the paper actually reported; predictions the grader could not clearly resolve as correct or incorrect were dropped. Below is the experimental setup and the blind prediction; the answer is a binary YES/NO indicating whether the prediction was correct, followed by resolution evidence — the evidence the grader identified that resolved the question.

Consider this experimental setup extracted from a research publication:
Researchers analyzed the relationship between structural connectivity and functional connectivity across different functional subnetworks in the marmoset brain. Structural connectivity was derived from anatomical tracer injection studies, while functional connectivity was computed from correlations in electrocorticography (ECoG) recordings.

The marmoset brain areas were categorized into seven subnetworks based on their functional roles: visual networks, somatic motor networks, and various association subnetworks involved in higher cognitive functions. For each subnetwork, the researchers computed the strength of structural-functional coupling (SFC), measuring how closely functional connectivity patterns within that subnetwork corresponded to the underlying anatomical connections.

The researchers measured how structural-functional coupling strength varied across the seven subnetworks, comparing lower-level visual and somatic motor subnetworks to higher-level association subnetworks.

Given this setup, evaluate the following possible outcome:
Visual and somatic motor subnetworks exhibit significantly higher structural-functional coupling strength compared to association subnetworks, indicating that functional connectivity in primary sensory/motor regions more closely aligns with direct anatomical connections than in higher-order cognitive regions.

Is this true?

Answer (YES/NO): YES